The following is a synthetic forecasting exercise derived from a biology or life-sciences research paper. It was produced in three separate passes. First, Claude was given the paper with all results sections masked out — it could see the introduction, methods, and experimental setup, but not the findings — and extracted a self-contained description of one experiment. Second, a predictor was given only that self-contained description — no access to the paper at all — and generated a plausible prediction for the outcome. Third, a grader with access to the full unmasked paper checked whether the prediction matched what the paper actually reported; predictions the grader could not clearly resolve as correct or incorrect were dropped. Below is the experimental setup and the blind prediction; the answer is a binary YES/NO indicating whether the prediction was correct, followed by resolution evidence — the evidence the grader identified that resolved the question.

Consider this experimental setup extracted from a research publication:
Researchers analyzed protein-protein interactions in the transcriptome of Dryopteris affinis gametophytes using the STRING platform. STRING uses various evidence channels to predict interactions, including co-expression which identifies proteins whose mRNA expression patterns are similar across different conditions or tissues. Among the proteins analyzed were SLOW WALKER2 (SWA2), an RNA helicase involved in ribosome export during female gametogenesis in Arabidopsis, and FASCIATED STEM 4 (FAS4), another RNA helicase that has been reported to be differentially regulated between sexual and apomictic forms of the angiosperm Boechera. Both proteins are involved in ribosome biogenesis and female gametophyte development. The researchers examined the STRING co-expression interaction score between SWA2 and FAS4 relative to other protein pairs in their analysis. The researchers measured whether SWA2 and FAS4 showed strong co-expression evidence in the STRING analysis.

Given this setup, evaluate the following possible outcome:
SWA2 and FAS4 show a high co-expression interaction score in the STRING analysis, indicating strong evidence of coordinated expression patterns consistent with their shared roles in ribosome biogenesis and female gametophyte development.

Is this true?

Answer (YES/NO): NO